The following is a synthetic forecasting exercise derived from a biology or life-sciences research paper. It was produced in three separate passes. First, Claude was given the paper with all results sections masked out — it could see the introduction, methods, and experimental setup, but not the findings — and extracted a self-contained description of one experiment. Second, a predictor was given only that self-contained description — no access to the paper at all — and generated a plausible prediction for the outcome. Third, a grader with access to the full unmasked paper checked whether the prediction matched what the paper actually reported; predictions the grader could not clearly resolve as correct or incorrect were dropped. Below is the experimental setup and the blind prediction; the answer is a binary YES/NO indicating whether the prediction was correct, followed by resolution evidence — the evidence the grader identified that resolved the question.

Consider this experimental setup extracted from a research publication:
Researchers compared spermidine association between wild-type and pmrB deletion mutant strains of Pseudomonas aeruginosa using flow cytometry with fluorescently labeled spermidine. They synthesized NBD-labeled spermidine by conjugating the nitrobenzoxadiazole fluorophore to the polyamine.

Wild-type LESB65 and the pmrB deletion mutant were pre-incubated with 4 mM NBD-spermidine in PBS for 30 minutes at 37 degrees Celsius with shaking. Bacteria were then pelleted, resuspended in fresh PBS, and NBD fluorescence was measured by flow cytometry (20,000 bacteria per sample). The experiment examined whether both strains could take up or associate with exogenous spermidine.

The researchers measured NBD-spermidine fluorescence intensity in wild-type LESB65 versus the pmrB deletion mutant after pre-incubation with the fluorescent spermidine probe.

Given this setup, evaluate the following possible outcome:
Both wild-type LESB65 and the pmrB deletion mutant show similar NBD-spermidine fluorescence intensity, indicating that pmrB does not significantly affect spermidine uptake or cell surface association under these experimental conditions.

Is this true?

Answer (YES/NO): NO